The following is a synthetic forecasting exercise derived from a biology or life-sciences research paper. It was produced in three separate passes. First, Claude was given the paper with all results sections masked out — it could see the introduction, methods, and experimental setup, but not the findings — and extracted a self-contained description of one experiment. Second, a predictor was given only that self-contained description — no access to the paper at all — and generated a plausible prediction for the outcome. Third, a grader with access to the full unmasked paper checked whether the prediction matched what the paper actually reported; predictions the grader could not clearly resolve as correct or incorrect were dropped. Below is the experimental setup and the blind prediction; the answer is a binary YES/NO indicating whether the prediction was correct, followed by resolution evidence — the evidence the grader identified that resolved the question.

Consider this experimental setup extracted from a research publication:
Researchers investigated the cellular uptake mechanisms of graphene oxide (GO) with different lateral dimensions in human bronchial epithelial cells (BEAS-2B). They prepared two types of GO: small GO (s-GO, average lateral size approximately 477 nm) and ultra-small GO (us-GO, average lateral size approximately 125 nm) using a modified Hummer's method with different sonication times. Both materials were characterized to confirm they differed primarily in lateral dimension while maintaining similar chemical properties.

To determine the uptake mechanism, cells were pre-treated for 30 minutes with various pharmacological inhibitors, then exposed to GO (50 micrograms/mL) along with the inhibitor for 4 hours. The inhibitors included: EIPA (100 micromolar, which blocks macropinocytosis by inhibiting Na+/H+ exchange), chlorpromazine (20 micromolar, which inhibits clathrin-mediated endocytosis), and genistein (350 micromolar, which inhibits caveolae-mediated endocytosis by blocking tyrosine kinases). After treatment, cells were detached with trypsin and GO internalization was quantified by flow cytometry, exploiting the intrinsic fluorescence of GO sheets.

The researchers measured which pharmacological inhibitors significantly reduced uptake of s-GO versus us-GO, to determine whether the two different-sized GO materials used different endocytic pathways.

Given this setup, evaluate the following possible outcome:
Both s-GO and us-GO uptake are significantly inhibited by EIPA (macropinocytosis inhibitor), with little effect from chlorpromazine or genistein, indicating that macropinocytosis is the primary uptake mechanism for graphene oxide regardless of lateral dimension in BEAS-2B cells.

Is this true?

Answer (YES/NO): NO